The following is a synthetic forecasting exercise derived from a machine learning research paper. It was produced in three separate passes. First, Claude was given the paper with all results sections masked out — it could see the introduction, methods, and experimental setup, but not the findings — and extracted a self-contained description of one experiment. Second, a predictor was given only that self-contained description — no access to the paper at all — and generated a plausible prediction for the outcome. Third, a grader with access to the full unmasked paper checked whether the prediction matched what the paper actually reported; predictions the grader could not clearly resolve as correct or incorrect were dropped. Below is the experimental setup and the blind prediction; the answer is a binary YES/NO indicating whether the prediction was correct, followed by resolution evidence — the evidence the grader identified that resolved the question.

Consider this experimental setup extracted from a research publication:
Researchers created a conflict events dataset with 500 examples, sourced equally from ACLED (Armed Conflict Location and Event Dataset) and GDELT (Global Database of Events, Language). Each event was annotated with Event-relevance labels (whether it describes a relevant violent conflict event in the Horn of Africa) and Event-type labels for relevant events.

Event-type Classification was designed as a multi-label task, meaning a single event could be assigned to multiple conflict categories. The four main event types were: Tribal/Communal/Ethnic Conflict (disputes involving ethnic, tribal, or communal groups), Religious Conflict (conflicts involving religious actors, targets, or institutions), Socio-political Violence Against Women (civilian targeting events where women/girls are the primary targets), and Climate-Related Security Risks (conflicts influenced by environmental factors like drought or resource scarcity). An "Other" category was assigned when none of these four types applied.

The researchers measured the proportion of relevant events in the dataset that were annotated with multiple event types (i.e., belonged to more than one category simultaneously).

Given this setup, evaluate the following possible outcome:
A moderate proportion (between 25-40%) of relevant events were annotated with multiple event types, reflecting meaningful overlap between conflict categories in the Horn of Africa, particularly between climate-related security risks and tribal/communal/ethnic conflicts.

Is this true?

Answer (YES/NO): NO